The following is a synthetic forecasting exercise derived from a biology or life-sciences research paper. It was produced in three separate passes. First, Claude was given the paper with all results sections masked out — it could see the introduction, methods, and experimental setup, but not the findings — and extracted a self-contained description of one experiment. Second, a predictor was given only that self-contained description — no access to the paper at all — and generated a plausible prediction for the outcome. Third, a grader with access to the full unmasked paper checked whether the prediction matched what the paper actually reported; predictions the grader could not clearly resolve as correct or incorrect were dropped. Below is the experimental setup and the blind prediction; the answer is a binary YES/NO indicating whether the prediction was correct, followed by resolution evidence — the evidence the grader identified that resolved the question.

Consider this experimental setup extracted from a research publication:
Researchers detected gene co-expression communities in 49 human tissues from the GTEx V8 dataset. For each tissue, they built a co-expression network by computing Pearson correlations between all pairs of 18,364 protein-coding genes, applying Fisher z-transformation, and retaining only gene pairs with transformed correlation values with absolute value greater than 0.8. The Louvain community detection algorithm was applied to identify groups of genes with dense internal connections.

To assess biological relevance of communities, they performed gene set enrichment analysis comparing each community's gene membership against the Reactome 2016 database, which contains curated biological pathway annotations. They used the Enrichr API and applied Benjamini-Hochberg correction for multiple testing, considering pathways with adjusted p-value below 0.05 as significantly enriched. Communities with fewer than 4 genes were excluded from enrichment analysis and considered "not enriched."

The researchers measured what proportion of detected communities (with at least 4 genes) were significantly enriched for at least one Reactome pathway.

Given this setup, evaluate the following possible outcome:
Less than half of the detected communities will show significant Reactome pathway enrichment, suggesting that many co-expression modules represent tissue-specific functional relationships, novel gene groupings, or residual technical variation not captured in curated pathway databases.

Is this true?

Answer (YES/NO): YES